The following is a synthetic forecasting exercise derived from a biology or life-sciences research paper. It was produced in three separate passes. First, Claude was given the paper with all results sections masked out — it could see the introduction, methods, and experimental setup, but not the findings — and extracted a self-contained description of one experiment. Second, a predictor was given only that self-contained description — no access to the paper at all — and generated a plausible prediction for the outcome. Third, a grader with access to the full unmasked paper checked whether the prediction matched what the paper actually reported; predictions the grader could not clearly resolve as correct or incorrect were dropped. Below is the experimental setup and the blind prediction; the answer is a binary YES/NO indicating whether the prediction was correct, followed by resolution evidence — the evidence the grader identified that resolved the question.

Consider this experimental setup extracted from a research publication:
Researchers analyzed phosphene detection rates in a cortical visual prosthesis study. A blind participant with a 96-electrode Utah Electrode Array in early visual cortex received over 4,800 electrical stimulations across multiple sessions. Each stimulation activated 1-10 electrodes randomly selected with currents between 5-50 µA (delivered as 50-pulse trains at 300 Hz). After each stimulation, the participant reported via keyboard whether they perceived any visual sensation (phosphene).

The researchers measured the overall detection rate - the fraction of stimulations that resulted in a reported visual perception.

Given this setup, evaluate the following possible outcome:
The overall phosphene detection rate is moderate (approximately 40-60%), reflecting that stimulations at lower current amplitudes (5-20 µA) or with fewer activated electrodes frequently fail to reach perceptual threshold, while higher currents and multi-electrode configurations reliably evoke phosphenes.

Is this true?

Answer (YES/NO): NO